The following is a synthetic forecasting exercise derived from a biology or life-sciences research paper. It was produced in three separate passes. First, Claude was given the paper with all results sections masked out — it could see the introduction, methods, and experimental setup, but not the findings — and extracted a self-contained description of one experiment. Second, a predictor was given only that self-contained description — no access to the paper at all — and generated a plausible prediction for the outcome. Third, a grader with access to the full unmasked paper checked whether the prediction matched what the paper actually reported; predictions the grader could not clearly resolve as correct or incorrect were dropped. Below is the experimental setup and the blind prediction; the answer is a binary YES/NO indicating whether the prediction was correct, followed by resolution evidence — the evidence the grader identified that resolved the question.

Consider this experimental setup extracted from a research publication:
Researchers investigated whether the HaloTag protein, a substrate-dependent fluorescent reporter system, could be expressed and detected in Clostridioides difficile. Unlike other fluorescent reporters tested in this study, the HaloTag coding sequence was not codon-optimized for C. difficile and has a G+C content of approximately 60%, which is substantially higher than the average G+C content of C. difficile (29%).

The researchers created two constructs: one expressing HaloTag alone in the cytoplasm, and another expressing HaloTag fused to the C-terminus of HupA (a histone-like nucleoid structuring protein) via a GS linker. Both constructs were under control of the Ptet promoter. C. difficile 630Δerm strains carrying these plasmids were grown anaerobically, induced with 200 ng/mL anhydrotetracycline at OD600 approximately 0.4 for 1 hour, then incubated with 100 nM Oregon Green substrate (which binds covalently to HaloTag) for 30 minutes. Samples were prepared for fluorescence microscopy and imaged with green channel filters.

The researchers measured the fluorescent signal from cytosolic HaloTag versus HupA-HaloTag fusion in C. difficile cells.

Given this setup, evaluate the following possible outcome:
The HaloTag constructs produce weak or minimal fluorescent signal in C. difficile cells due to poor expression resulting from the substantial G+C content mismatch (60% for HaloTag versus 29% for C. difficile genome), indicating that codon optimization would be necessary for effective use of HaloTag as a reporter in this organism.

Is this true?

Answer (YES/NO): NO